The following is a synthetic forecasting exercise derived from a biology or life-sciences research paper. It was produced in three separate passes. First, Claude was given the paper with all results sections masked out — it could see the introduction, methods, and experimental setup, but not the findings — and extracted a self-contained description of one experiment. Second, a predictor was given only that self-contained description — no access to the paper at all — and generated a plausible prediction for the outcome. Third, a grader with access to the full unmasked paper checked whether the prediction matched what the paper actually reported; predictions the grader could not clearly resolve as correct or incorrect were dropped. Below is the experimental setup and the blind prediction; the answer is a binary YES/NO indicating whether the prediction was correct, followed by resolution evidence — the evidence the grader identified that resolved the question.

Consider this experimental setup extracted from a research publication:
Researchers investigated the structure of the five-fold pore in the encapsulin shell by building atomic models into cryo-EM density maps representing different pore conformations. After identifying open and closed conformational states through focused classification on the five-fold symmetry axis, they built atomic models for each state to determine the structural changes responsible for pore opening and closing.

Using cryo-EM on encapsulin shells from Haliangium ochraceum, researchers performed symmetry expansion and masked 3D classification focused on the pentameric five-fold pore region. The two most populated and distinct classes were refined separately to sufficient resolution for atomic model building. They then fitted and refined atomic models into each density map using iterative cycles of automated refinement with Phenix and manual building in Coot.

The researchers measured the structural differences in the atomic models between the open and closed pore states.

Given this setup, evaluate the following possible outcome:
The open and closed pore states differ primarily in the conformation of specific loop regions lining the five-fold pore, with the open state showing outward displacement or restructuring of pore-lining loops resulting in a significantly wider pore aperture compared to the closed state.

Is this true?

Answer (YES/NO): NO